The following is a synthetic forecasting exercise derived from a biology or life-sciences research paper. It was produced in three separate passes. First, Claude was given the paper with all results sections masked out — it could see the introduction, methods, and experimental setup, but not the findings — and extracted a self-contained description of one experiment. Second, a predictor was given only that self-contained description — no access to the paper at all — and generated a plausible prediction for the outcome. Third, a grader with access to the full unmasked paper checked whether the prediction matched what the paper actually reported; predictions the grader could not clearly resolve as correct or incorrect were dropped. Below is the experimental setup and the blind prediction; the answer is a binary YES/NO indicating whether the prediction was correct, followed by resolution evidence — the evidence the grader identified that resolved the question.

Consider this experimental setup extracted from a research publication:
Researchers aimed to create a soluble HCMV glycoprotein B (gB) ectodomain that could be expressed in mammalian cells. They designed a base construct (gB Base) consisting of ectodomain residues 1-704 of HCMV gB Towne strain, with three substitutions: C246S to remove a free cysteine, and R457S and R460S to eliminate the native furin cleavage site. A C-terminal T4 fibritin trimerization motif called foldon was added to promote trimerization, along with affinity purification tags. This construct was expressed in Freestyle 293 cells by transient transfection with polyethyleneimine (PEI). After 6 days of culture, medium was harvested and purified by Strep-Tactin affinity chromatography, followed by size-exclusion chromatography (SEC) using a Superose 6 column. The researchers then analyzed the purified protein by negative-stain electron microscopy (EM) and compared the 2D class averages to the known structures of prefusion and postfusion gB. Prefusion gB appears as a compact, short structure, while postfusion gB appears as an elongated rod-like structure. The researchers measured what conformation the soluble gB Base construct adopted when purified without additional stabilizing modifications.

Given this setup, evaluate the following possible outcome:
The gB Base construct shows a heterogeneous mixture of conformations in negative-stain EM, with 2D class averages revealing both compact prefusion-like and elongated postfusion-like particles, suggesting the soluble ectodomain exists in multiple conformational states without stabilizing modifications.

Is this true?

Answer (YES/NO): NO